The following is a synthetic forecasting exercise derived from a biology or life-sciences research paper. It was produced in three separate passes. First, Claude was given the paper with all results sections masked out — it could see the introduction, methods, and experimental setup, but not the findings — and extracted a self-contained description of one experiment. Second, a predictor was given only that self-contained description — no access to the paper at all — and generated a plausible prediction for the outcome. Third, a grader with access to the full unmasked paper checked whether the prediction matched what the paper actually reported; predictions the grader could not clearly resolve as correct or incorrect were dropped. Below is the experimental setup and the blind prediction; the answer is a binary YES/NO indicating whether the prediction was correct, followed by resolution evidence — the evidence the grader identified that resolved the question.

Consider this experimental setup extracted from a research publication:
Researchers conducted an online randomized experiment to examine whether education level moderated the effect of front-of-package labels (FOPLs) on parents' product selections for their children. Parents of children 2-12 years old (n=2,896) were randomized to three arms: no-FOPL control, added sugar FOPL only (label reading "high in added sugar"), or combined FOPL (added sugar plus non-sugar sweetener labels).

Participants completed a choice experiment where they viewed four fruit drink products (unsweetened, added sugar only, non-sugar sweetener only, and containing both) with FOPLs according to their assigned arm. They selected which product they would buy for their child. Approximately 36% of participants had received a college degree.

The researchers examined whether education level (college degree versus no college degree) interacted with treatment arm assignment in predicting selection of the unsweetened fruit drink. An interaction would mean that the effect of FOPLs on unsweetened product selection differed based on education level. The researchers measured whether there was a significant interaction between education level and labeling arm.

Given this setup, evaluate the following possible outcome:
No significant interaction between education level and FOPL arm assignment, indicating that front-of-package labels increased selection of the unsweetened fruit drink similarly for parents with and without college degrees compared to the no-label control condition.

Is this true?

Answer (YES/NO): NO